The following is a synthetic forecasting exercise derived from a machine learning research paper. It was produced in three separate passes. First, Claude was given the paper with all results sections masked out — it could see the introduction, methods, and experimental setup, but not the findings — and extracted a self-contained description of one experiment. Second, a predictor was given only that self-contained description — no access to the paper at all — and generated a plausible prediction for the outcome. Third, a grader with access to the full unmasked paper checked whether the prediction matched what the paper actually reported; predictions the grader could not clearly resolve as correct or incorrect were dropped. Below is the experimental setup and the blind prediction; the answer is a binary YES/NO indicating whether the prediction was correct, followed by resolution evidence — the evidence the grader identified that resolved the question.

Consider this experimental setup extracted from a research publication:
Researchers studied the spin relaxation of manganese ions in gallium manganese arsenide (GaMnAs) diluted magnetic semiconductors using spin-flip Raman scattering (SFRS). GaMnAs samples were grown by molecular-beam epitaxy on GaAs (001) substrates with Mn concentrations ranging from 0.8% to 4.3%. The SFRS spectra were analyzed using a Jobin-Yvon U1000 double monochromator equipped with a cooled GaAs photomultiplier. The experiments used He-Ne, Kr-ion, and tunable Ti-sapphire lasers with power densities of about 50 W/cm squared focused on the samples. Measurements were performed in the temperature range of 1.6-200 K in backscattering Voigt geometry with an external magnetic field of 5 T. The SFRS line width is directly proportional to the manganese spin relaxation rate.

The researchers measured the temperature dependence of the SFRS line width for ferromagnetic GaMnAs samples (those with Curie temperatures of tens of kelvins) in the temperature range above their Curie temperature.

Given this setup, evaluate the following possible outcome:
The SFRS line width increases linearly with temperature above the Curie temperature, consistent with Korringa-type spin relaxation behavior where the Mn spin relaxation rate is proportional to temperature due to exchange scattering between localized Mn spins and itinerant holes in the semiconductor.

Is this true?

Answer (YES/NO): NO